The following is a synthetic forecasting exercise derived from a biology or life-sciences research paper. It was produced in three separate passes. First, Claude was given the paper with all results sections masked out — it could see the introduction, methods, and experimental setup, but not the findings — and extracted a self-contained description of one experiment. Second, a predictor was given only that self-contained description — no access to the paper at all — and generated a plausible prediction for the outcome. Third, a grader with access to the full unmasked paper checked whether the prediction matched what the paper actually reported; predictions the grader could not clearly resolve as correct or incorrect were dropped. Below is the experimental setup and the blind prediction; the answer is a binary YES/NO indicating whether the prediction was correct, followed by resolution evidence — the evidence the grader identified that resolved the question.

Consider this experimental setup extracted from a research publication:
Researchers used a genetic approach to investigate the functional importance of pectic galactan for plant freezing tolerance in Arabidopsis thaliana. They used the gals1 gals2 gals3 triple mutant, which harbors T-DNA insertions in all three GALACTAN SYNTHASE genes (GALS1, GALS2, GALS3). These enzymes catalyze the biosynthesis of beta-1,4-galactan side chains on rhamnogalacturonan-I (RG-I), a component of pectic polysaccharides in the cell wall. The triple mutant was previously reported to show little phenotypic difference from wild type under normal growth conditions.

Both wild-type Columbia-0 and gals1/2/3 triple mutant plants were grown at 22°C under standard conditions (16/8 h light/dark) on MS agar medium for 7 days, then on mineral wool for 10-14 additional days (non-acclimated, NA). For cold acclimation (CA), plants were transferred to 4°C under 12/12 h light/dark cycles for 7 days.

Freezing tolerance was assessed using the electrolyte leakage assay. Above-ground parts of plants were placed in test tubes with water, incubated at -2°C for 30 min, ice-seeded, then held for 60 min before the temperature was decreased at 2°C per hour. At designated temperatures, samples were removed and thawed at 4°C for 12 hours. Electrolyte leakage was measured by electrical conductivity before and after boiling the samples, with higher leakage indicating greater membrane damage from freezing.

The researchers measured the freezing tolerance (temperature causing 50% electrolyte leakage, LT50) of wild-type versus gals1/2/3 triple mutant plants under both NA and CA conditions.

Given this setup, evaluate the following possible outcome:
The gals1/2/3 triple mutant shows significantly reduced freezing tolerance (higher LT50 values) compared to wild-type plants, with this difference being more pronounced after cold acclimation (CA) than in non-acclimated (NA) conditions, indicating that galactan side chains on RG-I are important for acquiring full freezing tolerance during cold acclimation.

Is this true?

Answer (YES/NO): YES